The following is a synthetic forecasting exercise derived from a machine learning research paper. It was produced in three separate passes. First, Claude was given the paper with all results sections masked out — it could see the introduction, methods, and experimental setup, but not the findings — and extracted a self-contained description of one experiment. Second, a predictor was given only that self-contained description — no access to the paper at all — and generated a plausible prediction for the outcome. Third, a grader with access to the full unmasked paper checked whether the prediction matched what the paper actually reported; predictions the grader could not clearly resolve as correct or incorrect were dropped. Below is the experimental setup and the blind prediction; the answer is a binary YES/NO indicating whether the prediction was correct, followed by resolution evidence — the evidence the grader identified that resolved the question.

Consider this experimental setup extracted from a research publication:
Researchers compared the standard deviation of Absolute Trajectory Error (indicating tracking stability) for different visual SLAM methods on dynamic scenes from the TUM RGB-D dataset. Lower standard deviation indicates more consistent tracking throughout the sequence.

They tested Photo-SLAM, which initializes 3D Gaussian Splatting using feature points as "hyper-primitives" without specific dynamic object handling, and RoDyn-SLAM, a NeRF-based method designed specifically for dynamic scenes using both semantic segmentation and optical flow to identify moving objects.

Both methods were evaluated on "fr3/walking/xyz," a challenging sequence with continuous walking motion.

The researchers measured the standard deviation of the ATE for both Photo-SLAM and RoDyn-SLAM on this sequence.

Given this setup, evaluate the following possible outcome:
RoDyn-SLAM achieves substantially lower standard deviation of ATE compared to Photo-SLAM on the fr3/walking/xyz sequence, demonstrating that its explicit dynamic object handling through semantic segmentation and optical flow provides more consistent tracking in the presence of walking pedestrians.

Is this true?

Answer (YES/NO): YES